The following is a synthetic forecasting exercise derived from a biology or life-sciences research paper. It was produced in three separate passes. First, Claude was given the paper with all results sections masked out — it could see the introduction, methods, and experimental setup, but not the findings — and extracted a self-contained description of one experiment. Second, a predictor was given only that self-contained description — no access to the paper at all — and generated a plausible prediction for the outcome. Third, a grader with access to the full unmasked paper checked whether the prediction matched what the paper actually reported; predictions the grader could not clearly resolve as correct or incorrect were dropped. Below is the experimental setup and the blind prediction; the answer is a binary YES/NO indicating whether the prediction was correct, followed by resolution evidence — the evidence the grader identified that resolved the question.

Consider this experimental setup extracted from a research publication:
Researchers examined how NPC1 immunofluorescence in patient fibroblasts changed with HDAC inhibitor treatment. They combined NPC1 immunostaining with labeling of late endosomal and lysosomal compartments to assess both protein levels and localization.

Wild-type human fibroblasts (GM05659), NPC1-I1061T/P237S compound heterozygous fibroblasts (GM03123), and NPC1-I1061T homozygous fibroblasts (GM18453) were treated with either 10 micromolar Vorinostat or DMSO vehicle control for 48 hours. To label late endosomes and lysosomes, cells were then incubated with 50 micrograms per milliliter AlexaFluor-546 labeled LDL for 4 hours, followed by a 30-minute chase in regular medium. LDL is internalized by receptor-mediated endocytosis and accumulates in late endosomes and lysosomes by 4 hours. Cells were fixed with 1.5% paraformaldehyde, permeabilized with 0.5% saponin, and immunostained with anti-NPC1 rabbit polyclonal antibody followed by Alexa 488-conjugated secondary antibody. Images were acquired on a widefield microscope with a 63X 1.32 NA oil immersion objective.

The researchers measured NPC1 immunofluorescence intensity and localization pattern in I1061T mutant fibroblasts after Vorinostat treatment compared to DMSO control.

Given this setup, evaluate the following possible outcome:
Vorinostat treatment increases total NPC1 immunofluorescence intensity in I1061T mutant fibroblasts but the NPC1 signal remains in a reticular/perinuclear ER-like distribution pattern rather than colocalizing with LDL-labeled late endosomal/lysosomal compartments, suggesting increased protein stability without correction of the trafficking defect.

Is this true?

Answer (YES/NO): NO